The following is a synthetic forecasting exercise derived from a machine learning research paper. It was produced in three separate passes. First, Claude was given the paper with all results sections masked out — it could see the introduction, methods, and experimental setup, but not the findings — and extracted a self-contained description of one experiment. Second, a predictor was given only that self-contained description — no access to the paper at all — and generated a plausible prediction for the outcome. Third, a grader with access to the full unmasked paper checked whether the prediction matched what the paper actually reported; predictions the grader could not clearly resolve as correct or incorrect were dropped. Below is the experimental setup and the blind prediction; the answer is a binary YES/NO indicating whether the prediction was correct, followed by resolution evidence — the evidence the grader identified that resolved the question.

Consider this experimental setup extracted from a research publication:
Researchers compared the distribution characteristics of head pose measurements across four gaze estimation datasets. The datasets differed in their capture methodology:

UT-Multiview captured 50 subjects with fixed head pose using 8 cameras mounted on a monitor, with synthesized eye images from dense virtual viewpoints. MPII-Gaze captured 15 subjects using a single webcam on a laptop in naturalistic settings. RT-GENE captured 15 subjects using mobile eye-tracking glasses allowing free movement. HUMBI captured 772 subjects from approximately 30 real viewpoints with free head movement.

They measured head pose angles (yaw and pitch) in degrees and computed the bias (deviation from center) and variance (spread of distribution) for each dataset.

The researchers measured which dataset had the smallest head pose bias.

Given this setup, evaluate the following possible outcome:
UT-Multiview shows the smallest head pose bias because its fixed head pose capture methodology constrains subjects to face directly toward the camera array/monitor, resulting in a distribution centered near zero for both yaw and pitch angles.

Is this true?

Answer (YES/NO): NO